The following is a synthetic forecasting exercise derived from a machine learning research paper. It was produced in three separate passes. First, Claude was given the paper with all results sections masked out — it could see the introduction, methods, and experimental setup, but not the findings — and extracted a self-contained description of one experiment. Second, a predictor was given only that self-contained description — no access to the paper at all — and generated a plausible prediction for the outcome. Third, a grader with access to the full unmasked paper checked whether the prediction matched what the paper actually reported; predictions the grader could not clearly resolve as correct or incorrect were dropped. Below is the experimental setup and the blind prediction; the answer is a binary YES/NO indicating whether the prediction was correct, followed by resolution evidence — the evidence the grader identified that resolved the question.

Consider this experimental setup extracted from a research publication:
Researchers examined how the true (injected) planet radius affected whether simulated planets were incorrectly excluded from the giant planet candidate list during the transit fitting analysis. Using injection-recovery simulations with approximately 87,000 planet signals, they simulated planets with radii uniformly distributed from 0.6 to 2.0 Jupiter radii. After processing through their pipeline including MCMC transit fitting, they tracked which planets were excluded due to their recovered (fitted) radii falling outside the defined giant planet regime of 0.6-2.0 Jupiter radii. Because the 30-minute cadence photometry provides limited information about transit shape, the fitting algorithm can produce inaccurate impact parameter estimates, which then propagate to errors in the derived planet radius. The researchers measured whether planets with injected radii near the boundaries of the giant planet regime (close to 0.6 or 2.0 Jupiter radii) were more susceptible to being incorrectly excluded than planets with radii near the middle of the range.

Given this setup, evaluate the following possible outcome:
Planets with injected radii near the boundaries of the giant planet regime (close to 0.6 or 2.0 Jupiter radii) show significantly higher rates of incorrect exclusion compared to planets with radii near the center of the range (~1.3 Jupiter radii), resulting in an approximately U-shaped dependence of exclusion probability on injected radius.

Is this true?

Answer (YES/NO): YES